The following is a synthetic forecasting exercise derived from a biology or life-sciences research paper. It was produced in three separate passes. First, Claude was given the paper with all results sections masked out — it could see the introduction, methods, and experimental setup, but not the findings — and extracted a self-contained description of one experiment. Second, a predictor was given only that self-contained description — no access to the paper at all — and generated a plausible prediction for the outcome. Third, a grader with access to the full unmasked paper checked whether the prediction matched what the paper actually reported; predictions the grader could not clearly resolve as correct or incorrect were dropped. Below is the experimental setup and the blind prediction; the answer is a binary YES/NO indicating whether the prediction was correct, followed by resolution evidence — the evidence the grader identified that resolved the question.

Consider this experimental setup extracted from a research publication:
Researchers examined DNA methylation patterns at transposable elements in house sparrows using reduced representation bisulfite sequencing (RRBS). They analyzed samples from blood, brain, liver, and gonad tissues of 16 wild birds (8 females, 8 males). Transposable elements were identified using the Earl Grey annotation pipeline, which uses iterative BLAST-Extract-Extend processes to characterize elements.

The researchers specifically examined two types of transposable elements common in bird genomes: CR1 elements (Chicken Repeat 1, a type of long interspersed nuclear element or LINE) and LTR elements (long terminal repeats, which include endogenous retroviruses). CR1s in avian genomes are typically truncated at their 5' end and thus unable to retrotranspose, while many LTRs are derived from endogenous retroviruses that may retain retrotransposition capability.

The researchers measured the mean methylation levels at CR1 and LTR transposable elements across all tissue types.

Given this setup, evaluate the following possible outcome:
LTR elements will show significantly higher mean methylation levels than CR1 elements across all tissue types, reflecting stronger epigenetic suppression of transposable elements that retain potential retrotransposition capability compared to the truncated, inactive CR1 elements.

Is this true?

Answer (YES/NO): YES